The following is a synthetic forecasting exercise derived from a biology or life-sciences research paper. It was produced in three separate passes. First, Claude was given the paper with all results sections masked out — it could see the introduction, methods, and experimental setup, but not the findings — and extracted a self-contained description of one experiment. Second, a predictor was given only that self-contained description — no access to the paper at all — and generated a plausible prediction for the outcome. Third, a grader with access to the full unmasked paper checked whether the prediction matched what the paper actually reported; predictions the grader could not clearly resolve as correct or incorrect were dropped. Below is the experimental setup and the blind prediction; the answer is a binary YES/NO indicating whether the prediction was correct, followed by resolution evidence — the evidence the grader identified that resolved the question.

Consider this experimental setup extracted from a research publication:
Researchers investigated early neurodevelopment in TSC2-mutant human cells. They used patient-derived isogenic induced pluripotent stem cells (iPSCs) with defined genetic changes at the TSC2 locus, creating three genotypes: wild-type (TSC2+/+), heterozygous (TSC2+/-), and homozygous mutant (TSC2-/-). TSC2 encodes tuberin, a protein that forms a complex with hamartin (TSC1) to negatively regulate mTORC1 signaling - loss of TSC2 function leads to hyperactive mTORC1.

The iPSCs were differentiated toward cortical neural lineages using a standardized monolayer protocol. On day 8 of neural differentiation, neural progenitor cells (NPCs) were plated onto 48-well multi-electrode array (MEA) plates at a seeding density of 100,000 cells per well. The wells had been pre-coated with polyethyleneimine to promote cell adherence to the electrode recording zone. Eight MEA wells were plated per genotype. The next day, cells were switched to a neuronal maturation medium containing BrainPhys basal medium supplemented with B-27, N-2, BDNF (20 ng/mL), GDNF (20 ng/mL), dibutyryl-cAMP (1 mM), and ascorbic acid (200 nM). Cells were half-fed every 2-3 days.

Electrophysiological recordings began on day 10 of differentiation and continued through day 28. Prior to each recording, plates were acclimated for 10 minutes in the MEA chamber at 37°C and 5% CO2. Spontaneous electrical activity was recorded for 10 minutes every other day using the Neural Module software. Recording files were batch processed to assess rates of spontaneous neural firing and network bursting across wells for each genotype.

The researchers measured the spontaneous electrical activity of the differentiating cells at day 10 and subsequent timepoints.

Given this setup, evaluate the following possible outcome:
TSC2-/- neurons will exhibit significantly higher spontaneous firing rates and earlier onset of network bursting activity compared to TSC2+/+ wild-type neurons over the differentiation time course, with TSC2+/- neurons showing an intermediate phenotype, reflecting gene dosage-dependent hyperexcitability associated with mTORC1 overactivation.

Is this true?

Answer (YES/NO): NO